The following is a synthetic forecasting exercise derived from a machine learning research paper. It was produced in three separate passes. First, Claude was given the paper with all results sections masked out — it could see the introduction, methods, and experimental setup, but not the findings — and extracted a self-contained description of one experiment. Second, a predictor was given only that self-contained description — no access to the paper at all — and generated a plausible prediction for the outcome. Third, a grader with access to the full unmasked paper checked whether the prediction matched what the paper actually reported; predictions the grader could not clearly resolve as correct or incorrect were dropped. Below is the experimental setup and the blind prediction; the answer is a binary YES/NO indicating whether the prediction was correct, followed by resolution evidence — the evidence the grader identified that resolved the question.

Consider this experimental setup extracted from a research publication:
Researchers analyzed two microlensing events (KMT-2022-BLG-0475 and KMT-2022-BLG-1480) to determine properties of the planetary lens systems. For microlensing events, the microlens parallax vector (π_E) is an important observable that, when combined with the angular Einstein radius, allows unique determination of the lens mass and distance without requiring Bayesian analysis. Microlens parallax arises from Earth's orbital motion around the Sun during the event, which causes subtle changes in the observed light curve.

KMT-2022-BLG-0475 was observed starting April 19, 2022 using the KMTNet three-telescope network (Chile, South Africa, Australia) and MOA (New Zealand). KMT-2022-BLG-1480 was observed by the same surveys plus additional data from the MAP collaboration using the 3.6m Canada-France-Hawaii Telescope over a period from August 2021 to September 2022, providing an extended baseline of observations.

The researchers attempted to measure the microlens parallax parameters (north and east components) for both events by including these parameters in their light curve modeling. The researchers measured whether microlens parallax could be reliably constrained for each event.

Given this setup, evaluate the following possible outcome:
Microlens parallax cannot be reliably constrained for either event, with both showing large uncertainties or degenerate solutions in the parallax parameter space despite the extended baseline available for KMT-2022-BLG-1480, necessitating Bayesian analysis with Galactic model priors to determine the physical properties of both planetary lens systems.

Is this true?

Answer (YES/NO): YES